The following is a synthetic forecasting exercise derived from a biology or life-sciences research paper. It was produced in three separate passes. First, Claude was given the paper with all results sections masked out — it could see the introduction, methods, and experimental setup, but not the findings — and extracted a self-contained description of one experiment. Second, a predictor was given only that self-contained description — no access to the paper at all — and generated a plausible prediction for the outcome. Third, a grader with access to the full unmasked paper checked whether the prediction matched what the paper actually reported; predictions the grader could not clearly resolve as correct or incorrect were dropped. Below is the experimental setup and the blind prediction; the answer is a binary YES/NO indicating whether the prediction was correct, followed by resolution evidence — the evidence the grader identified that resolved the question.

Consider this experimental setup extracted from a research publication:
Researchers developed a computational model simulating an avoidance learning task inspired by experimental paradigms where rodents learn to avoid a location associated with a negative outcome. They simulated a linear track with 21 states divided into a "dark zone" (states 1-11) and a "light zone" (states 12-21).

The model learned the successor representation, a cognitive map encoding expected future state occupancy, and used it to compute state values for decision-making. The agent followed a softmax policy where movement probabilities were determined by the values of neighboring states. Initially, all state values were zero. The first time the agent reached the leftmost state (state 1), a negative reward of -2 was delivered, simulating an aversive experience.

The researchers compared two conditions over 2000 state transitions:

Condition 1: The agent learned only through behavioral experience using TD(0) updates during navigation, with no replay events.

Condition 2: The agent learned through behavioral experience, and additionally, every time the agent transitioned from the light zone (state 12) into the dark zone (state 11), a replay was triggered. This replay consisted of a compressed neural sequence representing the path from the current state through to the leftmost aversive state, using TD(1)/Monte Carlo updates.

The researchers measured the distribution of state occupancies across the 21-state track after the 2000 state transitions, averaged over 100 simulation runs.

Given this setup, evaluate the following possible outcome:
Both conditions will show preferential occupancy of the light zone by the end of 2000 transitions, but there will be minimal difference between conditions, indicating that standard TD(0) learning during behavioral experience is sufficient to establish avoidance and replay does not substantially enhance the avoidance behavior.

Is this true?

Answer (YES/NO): NO